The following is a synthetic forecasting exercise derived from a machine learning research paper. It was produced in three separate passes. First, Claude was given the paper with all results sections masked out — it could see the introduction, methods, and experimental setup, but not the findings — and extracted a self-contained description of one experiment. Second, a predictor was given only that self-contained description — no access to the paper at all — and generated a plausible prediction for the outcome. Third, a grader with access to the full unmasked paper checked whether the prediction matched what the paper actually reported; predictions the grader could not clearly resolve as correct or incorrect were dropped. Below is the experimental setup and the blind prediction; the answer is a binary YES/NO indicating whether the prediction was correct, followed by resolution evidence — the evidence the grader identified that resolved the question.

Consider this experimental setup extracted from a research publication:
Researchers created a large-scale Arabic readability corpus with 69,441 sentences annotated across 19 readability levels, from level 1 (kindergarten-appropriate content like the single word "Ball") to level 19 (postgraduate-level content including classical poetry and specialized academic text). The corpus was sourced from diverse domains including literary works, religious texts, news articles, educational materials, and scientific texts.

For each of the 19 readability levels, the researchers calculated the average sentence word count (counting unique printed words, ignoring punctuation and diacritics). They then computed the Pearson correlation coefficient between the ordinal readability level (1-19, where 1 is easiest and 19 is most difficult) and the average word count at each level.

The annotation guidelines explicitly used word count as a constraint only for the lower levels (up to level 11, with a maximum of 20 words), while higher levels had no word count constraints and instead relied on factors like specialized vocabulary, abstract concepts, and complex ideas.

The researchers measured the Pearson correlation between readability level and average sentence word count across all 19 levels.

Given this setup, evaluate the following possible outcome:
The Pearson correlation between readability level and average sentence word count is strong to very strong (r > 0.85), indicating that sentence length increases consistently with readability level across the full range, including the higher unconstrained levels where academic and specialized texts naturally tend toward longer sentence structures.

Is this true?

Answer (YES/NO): NO